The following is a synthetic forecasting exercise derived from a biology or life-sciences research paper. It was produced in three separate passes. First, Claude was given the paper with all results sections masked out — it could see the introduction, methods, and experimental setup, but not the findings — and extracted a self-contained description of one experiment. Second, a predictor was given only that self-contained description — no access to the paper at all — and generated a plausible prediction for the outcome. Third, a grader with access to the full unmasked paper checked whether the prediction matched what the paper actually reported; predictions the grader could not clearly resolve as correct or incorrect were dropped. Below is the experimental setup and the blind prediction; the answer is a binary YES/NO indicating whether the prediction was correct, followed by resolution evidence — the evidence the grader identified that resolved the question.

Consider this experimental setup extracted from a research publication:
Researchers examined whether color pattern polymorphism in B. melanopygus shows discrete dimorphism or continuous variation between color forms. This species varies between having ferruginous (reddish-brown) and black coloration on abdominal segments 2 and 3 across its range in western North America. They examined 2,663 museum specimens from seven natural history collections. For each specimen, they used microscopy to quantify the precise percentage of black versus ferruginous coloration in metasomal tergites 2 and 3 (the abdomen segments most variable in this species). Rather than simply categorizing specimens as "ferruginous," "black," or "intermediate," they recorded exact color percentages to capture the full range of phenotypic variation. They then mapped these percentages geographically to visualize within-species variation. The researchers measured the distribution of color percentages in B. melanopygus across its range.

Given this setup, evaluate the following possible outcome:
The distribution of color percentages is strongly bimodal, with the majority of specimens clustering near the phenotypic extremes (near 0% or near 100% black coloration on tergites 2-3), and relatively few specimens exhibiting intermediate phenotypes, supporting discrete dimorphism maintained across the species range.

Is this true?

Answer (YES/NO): YES